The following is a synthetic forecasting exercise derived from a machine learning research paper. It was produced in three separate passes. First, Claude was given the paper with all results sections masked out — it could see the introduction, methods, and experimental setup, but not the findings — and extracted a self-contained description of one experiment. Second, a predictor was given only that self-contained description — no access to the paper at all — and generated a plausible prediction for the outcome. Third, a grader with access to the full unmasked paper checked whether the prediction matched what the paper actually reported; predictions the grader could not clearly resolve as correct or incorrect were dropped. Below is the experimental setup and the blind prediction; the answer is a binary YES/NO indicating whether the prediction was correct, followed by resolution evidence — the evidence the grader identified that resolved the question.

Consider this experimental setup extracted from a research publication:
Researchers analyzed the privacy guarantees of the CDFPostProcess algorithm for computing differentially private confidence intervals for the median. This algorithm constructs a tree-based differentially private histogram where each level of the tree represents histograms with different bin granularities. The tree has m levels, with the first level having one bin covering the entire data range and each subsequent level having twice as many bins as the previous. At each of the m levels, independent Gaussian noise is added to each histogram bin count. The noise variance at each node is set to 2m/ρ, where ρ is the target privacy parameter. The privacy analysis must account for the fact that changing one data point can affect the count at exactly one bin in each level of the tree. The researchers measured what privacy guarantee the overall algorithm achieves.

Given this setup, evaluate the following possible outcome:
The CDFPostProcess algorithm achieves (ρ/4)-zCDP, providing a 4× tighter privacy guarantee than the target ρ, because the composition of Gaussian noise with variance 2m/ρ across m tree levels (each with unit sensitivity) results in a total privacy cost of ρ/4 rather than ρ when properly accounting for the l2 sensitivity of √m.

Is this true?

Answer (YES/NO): NO